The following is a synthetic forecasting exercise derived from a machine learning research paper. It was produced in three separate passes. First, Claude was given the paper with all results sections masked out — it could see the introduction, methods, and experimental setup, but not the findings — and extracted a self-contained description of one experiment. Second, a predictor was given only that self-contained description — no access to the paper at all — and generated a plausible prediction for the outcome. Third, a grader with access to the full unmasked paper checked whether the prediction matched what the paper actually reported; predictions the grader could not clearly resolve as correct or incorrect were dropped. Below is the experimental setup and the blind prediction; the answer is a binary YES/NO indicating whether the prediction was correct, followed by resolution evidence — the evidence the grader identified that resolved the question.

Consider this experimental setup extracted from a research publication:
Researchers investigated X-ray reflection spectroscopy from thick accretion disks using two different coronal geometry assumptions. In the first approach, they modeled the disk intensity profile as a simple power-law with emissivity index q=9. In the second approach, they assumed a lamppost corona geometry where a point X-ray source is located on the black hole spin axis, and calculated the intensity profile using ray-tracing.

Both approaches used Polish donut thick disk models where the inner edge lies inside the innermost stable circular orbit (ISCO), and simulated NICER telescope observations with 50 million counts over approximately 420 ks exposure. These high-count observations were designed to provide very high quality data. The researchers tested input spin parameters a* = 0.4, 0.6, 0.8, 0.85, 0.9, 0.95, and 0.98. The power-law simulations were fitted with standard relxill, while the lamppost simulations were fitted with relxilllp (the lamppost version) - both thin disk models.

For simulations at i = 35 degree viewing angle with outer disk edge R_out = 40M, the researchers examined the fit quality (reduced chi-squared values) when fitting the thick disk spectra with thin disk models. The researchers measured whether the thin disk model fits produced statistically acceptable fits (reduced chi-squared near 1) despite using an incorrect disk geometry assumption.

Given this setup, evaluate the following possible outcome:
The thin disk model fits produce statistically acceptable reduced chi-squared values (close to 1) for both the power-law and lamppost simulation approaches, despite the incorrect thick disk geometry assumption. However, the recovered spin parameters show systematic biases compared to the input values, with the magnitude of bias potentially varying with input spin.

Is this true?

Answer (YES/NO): YES